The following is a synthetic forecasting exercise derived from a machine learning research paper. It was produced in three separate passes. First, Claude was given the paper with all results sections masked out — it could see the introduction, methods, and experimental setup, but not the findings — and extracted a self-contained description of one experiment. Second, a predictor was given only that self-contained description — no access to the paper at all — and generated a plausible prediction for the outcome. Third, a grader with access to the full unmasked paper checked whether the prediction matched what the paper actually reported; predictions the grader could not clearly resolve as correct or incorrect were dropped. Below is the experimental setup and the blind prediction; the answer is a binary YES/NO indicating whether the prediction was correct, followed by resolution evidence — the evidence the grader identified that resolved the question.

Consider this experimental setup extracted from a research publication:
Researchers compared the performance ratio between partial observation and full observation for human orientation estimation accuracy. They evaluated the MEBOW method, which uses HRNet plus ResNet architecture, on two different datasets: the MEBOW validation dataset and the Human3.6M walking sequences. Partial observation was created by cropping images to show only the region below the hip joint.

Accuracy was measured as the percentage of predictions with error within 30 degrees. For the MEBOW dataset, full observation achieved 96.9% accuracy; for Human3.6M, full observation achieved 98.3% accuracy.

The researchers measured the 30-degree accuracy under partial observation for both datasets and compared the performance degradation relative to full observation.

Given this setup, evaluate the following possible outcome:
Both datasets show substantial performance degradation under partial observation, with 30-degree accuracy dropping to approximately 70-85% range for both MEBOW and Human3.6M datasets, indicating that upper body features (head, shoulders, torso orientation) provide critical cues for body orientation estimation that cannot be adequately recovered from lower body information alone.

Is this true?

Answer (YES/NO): NO